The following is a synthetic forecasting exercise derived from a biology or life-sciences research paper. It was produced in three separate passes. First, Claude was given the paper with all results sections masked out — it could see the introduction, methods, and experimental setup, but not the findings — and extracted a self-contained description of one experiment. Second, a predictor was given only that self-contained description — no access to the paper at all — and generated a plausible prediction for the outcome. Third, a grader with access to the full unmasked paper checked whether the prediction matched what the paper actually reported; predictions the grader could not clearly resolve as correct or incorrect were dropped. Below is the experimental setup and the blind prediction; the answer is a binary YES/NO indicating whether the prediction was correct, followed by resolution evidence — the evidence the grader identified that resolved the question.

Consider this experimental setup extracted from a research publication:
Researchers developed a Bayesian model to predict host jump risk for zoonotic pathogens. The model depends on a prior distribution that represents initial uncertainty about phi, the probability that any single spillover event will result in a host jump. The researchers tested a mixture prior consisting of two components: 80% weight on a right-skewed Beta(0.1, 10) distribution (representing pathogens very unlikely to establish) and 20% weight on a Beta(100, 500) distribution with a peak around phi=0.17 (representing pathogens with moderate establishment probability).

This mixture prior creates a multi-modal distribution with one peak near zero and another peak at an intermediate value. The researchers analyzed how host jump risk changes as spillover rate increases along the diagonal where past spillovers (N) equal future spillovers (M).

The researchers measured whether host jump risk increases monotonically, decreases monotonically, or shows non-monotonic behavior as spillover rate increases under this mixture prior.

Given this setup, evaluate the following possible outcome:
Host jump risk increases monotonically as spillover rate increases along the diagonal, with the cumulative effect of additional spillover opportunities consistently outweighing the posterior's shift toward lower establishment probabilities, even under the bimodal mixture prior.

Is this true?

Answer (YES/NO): NO